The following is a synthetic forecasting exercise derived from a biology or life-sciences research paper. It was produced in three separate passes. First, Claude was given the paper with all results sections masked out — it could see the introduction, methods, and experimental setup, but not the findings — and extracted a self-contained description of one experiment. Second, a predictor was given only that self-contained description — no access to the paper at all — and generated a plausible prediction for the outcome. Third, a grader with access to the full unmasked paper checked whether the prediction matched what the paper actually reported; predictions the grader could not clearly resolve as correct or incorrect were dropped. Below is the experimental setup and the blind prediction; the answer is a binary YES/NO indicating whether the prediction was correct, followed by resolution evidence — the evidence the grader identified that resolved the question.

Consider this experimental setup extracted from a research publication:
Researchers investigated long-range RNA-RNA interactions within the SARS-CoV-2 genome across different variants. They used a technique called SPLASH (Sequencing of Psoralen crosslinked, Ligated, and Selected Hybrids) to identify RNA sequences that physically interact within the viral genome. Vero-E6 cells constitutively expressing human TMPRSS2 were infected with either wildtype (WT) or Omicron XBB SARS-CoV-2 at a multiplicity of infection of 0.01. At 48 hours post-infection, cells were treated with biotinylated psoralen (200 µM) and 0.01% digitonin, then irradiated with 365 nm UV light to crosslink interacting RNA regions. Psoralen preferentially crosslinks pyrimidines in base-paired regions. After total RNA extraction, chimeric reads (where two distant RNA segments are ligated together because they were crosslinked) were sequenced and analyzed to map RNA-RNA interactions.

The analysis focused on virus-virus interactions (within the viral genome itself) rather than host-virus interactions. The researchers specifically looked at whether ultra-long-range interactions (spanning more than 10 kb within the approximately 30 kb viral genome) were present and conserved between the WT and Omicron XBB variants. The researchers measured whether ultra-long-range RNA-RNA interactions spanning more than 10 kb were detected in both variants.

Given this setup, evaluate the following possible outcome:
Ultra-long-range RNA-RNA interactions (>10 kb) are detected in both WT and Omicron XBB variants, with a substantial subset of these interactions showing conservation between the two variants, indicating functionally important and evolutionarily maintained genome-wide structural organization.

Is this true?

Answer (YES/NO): YES